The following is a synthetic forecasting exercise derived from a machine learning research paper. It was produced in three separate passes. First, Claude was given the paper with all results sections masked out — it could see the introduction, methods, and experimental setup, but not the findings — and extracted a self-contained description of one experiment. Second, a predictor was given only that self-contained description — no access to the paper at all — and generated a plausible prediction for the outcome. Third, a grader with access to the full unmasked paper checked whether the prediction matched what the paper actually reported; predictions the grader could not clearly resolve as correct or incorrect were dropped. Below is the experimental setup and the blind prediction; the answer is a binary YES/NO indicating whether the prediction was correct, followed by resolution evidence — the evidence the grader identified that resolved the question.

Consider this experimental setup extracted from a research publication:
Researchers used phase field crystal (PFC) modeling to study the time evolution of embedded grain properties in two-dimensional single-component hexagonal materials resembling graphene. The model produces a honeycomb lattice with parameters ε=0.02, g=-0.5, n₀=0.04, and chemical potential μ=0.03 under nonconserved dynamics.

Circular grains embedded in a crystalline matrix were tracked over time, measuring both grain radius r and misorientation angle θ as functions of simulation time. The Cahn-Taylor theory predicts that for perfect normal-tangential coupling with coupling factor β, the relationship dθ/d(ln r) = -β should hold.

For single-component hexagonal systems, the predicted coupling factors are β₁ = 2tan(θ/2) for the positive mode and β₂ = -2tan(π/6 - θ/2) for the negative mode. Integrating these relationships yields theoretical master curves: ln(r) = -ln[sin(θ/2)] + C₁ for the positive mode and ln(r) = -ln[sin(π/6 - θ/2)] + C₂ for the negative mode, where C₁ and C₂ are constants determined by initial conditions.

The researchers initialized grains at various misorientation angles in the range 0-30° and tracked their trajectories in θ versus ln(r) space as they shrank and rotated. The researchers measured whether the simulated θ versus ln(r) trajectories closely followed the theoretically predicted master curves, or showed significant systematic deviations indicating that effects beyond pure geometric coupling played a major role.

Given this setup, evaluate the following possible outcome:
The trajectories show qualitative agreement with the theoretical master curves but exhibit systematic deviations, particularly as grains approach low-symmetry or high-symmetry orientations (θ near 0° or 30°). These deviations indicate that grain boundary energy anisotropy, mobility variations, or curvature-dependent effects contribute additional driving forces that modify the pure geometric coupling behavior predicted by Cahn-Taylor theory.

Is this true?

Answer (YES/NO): NO